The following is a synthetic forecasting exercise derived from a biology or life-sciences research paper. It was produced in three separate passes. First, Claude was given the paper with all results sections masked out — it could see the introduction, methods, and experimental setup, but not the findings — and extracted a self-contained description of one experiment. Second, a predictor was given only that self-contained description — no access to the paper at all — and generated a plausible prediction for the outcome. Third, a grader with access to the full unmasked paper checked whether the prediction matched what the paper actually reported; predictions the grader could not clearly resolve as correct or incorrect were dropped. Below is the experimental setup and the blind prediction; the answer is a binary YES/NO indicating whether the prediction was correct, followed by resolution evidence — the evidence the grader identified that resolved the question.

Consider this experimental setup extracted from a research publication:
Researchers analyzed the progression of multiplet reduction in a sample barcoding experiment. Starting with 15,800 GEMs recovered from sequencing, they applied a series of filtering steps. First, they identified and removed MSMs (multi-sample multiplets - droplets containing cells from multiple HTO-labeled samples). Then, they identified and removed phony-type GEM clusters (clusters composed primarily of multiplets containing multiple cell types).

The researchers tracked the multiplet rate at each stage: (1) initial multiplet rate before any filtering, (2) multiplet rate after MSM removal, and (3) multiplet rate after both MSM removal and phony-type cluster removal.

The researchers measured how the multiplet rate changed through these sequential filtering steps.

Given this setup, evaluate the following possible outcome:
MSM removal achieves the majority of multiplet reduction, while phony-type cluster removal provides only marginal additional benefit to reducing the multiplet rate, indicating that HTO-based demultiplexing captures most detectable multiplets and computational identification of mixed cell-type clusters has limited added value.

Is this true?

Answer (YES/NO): NO